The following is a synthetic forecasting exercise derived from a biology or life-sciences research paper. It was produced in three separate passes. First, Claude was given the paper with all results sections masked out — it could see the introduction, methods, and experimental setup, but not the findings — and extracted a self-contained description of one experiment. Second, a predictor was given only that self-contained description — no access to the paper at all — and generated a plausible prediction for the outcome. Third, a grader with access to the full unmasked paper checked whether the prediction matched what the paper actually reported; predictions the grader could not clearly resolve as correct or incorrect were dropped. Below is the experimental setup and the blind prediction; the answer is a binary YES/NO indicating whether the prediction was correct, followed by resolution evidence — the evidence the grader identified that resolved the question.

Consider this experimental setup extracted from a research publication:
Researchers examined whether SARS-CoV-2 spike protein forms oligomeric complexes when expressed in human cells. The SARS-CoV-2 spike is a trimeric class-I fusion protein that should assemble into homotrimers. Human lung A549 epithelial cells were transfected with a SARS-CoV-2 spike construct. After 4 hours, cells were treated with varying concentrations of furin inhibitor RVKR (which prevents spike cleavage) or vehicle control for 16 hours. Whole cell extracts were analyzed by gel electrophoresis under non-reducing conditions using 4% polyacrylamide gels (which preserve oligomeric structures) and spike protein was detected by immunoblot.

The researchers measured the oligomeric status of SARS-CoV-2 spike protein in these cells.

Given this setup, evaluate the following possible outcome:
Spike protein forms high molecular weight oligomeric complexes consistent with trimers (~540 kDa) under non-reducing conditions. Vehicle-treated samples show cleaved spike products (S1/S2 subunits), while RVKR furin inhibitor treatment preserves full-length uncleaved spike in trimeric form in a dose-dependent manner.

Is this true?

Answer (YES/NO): YES